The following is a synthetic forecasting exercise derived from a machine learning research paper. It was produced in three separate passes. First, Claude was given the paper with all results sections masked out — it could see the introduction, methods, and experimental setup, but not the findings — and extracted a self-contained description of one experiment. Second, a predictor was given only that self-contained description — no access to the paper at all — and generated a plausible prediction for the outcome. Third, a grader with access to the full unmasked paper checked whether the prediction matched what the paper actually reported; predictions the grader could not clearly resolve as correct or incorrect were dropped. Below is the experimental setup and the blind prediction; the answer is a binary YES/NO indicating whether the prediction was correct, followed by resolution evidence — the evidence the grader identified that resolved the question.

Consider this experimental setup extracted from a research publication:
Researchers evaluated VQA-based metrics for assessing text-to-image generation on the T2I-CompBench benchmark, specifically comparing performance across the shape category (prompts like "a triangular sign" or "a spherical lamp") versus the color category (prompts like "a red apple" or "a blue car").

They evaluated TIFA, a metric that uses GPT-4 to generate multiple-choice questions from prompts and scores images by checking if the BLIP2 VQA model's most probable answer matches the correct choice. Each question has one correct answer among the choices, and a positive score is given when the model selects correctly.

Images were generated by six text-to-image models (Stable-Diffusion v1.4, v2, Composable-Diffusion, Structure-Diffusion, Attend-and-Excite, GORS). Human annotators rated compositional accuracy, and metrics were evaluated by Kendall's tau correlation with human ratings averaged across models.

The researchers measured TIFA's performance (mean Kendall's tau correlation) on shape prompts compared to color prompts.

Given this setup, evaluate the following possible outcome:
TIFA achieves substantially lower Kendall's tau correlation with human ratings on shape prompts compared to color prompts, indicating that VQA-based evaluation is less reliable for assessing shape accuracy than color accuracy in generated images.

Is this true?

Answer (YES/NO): YES